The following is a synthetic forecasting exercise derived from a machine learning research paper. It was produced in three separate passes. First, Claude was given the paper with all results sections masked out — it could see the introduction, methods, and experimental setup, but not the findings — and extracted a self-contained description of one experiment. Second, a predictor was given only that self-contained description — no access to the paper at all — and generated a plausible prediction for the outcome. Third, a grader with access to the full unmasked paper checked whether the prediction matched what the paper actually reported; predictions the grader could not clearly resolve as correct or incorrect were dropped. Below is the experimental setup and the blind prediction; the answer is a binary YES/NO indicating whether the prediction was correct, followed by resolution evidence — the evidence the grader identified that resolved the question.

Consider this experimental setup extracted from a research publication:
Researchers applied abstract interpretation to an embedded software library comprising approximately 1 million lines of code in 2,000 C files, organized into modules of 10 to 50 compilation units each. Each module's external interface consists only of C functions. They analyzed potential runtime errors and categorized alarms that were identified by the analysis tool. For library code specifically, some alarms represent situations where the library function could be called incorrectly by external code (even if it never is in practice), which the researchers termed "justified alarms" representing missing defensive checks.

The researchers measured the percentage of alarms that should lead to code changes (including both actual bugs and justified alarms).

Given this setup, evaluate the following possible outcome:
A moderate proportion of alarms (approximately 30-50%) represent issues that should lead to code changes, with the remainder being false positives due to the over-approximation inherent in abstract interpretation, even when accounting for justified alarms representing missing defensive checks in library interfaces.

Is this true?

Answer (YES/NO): NO